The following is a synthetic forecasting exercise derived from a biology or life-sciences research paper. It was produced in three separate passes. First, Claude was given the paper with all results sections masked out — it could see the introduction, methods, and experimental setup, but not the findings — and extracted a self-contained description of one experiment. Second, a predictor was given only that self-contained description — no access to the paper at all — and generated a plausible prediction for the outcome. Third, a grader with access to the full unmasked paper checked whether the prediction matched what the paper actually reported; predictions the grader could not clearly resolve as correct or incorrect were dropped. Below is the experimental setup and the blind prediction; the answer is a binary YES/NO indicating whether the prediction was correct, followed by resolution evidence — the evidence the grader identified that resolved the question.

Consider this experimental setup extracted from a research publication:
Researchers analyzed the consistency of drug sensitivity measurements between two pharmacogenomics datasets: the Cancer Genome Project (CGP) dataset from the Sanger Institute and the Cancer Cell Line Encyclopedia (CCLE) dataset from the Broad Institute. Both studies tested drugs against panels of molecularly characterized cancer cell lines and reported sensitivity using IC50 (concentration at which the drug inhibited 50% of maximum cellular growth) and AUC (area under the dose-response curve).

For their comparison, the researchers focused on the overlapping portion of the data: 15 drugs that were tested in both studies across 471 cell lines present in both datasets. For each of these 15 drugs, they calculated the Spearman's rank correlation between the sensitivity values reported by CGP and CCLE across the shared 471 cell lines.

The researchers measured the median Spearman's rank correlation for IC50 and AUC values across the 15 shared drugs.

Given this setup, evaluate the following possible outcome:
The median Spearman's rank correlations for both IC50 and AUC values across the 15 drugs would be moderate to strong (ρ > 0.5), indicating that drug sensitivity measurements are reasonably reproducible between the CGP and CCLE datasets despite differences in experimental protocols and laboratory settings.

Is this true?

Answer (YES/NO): NO